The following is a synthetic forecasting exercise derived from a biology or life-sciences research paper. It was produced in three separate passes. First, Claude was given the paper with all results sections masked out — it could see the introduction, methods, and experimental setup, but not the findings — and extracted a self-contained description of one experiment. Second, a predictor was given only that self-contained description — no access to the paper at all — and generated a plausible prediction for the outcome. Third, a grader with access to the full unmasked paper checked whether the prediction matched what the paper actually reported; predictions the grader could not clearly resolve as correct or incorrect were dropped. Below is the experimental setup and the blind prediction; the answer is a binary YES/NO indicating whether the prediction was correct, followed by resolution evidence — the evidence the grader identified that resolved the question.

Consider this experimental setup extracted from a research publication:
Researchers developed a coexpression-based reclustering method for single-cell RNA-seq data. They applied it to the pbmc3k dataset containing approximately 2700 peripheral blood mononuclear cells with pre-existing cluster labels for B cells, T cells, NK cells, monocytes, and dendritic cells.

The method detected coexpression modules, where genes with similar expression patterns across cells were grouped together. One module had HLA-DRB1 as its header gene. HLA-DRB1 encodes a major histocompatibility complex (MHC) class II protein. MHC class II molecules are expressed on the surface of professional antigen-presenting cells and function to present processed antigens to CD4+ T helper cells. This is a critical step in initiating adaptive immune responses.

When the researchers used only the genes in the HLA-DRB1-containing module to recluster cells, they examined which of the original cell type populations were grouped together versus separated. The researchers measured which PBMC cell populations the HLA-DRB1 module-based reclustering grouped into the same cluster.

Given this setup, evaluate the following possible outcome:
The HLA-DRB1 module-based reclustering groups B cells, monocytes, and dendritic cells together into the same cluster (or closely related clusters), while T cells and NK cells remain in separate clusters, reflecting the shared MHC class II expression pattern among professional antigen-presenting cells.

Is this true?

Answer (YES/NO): YES